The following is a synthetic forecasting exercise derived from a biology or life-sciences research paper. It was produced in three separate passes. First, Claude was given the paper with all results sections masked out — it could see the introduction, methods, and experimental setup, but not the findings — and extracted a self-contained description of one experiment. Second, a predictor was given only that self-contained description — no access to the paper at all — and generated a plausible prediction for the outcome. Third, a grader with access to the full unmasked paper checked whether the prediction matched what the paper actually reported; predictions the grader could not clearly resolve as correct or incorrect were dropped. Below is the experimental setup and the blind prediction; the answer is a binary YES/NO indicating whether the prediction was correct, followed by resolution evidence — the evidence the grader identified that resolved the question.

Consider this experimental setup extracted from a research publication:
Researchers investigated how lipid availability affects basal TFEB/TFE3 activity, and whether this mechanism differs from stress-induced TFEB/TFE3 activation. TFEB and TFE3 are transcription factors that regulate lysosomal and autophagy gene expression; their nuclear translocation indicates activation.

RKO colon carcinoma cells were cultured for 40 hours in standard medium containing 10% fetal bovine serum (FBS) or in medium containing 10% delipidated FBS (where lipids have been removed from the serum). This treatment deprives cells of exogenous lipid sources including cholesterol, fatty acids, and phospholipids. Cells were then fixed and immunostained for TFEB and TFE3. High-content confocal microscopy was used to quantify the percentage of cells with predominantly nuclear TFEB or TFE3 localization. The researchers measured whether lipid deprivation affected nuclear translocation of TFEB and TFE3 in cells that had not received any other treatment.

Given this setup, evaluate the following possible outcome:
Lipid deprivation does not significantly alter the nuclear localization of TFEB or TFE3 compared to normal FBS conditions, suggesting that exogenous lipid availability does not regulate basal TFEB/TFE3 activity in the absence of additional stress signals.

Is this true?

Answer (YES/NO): NO